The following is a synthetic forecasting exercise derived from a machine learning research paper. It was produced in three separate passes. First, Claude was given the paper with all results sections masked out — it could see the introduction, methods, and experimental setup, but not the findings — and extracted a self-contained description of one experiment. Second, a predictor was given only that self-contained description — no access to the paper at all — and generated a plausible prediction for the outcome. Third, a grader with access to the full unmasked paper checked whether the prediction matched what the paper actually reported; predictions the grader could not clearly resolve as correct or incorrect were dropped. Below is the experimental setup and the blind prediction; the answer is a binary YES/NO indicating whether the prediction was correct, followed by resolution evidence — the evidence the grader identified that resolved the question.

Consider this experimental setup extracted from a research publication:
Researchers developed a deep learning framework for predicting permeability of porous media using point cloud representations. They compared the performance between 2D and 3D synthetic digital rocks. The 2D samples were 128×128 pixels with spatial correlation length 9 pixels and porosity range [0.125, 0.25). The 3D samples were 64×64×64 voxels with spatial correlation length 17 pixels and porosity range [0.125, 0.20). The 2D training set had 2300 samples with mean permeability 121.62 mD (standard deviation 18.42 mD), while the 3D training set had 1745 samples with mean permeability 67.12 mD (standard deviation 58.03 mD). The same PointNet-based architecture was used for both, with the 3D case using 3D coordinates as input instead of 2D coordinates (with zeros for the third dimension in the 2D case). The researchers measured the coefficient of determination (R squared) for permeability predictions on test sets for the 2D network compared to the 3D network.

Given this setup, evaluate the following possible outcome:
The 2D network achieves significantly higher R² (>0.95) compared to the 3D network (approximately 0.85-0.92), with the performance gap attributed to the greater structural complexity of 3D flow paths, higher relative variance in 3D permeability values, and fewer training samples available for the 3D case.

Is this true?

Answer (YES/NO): NO